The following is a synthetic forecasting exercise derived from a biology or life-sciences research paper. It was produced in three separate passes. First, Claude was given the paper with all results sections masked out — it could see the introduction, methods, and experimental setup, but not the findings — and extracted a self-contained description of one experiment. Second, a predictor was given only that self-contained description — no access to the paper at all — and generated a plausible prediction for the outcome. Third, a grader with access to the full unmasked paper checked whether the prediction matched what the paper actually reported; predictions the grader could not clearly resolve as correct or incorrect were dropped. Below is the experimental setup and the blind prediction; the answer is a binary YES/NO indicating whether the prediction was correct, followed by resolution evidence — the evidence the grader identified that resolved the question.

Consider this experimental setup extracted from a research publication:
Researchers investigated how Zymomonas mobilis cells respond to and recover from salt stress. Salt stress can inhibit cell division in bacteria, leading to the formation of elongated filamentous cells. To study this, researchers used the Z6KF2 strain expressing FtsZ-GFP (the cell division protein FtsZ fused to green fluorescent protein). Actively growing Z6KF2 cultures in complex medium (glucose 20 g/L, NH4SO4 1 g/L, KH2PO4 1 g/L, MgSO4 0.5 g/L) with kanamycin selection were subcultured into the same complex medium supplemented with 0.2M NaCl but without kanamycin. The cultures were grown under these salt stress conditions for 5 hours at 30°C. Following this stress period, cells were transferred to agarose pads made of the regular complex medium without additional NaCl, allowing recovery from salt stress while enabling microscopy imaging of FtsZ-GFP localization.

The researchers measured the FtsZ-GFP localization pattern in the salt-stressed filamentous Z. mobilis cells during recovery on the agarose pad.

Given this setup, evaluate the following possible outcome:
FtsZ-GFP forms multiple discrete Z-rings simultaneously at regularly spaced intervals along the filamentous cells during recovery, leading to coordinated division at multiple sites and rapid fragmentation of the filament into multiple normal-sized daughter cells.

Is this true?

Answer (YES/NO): NO